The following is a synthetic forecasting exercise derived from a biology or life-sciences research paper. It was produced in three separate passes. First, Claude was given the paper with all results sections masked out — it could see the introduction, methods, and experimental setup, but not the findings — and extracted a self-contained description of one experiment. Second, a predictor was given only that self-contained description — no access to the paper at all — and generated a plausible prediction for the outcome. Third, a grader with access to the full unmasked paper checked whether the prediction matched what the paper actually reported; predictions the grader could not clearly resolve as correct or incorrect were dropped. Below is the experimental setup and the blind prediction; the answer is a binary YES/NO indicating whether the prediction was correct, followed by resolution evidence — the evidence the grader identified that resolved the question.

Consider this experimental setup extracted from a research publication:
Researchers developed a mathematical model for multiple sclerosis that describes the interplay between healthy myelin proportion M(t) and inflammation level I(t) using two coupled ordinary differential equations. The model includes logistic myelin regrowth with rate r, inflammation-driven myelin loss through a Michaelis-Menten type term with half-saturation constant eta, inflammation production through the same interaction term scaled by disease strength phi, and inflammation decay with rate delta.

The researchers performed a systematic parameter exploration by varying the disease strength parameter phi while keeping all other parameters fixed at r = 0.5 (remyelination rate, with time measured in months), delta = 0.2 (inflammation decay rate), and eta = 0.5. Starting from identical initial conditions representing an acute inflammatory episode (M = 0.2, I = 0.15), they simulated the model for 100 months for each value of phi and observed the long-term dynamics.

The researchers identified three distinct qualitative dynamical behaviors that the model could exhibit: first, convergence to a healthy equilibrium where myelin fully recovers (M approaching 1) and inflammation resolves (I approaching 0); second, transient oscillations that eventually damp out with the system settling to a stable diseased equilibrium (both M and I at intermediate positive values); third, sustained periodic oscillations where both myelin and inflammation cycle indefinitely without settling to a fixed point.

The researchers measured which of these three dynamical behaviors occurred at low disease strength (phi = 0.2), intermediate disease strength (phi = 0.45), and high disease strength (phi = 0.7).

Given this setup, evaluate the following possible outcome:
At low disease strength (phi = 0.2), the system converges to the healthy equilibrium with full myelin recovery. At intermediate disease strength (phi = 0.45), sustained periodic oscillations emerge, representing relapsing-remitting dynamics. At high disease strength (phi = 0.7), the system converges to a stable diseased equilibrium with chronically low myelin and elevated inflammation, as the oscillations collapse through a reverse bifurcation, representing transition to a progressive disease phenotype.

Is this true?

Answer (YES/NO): NO